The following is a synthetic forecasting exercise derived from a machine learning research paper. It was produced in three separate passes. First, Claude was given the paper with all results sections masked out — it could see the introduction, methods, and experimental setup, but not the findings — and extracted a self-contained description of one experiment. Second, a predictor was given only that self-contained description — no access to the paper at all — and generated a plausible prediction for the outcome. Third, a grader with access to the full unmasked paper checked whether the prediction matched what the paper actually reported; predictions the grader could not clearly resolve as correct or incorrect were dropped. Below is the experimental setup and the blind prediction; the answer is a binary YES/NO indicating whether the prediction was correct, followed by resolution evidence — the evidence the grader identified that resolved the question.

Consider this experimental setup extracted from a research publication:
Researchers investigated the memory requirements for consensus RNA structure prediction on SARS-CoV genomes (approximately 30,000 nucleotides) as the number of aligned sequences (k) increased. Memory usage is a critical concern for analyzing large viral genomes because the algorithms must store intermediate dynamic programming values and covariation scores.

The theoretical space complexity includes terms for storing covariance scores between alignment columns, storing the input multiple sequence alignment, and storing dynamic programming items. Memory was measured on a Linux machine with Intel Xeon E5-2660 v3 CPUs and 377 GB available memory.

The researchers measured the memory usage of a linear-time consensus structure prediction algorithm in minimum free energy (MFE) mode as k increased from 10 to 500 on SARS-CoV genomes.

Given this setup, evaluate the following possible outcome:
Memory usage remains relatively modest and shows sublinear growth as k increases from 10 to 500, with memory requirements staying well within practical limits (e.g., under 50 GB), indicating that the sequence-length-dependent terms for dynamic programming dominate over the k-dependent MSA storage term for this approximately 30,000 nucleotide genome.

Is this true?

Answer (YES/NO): NO